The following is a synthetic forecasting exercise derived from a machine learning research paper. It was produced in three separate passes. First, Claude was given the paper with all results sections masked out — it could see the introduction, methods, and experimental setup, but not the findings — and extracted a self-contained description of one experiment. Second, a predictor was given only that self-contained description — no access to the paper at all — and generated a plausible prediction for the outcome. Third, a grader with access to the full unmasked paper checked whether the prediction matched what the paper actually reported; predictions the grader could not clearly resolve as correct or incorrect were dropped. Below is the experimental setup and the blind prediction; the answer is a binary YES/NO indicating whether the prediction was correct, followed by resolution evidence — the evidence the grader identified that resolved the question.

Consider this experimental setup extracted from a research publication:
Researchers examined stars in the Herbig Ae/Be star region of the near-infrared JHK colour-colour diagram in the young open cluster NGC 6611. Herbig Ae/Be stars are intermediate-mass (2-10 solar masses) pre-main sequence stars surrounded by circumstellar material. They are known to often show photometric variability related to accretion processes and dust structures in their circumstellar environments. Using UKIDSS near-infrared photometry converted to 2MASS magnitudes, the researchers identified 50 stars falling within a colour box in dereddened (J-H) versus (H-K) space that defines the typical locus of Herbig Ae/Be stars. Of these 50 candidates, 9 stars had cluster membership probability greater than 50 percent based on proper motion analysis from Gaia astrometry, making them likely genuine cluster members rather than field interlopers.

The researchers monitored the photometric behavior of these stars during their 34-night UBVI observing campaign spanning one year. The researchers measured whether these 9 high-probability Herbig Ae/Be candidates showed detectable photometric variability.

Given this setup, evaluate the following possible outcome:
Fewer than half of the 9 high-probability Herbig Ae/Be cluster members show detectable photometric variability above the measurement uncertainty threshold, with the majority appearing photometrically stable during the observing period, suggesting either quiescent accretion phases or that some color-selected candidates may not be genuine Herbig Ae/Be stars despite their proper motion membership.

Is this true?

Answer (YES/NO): NO